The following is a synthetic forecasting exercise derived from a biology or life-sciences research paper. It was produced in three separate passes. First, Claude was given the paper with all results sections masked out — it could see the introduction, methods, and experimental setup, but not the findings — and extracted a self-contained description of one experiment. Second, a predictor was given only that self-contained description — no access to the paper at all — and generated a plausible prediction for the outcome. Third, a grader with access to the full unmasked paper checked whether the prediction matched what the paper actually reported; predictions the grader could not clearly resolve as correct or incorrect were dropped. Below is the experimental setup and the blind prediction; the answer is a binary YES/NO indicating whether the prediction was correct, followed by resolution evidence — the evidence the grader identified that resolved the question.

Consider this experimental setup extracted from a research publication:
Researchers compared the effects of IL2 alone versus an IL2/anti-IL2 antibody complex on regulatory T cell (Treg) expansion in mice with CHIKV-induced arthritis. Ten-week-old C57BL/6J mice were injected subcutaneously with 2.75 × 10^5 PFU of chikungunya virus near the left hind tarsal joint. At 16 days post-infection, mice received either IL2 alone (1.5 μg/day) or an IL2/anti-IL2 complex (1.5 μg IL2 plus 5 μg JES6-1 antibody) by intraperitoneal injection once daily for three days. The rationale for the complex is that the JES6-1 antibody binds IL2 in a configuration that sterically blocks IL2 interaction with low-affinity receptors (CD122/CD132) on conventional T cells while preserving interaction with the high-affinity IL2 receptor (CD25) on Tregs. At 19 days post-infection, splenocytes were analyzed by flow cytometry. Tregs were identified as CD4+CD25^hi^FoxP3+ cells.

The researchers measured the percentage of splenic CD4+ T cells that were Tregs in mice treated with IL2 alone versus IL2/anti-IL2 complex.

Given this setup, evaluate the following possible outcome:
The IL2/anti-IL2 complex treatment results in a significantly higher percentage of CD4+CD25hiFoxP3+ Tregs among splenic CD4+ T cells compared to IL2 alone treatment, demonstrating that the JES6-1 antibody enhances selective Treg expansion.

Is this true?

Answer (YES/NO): YES